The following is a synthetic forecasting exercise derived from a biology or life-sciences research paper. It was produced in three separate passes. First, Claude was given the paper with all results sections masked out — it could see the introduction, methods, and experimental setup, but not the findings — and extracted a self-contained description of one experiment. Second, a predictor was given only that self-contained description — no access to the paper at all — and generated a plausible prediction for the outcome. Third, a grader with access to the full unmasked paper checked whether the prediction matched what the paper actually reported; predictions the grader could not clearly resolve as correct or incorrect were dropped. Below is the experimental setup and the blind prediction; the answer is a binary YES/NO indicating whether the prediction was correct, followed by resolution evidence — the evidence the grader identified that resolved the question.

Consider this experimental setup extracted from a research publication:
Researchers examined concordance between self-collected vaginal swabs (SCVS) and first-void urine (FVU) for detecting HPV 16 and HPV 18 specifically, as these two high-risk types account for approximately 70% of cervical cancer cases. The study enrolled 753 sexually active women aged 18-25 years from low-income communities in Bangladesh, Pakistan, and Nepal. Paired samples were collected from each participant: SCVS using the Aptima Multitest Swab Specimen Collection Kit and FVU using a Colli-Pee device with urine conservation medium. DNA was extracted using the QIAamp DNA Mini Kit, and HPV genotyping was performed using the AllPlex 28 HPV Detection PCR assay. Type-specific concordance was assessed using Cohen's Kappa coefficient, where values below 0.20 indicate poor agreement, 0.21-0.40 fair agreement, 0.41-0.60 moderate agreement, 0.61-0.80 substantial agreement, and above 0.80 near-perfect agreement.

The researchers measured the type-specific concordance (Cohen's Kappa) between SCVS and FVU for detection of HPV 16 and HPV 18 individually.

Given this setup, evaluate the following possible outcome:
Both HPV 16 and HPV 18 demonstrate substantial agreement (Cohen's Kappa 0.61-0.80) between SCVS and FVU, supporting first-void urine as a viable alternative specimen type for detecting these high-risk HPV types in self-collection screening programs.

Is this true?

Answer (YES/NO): NO